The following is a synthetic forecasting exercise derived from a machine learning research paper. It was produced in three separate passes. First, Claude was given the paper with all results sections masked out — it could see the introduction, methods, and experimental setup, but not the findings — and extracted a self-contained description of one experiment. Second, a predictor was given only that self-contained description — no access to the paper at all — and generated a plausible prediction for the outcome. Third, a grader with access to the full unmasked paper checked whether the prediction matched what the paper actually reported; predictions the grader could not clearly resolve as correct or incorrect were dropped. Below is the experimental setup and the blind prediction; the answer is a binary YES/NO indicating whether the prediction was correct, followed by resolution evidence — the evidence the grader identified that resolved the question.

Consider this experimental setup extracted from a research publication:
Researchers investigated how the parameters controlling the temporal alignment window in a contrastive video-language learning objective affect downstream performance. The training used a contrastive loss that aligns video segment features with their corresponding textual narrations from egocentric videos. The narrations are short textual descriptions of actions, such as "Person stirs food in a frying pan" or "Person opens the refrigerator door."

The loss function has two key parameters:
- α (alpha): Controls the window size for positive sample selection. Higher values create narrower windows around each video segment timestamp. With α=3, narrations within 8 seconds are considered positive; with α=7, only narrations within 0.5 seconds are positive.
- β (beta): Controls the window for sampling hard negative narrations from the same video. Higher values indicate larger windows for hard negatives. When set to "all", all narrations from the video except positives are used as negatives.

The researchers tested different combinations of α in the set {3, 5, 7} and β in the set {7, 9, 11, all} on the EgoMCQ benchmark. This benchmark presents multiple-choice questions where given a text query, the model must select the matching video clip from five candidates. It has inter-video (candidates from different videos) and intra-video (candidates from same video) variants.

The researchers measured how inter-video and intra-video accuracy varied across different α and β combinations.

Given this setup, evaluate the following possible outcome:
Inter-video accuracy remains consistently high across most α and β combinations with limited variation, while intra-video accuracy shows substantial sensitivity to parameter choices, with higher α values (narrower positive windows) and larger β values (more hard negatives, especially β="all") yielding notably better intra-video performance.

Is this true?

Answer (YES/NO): NO